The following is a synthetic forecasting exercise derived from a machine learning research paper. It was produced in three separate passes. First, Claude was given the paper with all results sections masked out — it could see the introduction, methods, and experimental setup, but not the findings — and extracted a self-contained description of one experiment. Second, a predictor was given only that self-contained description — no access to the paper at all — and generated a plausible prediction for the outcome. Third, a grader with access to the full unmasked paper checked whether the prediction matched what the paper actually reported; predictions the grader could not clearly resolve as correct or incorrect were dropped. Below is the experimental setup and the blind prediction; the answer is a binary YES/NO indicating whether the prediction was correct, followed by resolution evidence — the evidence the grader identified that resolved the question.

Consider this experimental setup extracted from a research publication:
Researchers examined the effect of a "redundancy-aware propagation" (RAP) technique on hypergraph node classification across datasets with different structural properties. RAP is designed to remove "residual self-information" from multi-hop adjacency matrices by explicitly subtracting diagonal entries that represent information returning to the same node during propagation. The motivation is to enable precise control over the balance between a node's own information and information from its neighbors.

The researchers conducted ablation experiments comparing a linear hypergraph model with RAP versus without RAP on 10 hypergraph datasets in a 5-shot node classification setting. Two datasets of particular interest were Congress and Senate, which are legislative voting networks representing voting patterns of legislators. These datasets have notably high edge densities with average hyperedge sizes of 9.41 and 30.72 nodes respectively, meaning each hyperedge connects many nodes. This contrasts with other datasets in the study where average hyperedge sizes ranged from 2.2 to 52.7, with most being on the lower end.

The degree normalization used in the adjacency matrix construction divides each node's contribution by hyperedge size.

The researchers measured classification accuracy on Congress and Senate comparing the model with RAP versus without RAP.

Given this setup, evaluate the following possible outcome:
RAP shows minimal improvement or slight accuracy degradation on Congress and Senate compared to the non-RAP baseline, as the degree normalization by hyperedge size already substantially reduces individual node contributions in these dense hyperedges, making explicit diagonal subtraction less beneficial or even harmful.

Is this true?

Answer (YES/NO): YES